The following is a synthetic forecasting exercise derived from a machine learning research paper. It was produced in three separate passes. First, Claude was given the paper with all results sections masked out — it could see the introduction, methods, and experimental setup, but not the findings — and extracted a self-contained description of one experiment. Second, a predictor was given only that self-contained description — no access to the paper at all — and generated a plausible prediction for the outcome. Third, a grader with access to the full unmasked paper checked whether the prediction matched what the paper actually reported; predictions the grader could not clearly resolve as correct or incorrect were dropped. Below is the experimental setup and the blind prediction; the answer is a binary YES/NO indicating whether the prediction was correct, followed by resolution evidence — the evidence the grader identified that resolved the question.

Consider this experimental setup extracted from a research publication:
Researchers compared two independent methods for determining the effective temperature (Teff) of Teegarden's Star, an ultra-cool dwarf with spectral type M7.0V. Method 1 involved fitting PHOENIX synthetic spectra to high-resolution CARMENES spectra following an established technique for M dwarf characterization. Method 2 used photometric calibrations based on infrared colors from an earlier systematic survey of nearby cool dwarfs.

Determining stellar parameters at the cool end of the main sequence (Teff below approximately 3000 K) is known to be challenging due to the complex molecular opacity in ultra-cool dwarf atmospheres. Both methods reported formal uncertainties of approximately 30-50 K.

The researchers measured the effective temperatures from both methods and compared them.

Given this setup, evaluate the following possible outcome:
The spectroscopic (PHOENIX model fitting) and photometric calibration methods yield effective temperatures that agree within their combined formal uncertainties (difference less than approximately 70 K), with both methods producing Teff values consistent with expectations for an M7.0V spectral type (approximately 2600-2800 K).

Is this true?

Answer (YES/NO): NO